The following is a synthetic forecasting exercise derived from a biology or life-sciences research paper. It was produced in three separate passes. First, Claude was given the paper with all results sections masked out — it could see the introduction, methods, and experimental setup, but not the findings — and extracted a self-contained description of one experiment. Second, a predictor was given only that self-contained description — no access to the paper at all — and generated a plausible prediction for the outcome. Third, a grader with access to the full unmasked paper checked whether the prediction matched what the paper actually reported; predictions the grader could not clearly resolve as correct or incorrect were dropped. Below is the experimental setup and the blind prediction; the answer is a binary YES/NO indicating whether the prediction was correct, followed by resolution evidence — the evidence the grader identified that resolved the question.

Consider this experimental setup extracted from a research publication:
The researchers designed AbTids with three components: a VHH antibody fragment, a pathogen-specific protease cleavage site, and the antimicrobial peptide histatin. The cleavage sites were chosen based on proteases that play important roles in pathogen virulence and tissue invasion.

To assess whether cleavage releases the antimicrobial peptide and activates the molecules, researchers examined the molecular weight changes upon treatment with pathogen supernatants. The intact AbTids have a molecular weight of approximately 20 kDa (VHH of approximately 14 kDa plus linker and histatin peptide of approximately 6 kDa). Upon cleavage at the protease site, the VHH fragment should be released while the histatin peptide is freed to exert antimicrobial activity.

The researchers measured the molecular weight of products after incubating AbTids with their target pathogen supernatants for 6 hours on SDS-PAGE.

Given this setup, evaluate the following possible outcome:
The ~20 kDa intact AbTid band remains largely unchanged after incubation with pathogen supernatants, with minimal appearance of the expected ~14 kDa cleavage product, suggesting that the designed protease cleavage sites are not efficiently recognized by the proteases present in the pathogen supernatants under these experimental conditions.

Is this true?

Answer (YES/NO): NO